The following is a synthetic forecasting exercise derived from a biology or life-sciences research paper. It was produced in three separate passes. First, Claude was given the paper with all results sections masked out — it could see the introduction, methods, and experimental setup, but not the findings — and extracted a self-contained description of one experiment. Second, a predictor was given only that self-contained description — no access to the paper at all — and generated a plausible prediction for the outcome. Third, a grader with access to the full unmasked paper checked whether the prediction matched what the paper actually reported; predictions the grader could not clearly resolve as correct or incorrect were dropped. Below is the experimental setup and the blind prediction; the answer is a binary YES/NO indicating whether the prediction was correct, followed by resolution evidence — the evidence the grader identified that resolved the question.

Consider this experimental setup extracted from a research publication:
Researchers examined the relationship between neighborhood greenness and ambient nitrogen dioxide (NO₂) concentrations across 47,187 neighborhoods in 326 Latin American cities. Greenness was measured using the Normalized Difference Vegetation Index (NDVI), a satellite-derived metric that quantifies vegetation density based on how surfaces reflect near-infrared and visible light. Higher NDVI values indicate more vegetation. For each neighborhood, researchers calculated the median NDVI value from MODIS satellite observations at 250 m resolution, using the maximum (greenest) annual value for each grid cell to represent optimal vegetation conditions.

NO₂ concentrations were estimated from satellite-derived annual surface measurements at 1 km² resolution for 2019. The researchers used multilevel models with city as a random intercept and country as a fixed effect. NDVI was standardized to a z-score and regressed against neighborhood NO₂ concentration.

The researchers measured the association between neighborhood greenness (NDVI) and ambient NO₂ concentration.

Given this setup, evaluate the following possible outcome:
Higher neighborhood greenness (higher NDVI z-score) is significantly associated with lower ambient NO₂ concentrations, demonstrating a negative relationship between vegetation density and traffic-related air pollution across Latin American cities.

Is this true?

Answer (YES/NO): YES